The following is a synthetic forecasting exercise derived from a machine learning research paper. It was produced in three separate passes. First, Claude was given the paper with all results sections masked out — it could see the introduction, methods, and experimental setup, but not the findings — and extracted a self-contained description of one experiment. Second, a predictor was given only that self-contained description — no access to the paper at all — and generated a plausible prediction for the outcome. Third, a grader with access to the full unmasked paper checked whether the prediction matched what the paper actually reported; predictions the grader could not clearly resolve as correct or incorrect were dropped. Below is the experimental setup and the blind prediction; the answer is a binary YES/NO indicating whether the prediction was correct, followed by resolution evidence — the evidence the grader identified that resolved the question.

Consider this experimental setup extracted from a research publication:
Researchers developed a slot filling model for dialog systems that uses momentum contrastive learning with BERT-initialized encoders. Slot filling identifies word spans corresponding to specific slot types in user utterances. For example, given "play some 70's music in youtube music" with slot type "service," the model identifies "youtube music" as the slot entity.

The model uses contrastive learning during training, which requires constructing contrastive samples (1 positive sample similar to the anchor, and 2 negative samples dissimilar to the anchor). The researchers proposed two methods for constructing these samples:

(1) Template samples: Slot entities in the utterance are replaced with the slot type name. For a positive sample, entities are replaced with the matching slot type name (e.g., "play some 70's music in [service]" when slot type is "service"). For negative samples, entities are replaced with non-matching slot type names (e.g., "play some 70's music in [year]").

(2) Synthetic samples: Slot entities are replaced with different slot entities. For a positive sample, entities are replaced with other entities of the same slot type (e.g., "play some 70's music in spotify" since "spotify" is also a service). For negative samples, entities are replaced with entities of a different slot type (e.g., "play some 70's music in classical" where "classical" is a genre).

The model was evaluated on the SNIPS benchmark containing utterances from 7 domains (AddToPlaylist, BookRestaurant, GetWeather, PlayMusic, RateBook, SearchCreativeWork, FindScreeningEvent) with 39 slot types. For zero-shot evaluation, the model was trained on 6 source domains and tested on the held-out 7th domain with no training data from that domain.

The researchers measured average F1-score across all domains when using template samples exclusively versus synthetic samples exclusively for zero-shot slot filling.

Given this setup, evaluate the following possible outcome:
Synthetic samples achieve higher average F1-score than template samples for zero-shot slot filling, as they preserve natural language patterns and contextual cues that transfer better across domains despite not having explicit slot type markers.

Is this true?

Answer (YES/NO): YES